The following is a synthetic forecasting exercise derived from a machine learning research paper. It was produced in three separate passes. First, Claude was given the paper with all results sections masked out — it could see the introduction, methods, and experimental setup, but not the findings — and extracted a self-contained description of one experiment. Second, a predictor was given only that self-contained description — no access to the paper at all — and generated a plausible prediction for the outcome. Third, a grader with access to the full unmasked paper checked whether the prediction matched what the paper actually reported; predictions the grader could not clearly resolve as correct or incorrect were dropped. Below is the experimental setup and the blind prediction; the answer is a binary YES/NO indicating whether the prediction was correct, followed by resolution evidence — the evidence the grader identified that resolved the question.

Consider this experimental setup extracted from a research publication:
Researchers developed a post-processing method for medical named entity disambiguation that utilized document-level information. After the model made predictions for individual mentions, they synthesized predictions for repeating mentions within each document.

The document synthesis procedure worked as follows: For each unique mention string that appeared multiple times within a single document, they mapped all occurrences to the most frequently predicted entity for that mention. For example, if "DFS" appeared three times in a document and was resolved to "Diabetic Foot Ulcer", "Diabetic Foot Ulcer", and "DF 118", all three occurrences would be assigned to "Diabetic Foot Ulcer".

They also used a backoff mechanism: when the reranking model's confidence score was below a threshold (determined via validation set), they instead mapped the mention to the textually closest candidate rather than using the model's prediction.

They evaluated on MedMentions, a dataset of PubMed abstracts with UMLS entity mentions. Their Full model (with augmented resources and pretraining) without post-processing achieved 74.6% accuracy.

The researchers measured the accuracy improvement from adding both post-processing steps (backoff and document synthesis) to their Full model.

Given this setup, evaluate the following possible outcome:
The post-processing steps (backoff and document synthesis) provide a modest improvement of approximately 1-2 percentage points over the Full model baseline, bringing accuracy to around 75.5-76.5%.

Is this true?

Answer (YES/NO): NO